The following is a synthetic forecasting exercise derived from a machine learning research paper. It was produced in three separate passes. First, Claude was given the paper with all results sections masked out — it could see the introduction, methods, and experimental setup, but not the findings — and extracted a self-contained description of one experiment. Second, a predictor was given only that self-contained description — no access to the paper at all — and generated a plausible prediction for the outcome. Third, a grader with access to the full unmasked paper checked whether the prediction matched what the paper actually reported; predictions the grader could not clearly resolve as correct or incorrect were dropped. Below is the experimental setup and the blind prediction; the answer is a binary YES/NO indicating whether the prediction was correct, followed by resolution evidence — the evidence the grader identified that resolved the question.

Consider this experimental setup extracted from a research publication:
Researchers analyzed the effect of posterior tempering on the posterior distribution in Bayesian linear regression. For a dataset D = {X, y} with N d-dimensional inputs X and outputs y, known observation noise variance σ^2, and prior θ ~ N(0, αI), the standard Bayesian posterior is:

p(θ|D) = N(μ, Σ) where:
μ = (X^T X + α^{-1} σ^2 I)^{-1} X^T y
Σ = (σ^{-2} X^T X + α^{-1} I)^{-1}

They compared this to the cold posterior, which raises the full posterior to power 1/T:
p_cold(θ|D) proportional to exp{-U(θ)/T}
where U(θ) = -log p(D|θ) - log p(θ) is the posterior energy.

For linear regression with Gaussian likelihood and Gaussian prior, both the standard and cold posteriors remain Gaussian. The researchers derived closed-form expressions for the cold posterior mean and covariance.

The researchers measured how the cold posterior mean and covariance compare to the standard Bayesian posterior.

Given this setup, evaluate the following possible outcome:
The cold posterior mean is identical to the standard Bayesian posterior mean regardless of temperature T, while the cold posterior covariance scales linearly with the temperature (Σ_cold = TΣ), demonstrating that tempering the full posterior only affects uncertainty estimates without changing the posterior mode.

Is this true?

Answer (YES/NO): YES